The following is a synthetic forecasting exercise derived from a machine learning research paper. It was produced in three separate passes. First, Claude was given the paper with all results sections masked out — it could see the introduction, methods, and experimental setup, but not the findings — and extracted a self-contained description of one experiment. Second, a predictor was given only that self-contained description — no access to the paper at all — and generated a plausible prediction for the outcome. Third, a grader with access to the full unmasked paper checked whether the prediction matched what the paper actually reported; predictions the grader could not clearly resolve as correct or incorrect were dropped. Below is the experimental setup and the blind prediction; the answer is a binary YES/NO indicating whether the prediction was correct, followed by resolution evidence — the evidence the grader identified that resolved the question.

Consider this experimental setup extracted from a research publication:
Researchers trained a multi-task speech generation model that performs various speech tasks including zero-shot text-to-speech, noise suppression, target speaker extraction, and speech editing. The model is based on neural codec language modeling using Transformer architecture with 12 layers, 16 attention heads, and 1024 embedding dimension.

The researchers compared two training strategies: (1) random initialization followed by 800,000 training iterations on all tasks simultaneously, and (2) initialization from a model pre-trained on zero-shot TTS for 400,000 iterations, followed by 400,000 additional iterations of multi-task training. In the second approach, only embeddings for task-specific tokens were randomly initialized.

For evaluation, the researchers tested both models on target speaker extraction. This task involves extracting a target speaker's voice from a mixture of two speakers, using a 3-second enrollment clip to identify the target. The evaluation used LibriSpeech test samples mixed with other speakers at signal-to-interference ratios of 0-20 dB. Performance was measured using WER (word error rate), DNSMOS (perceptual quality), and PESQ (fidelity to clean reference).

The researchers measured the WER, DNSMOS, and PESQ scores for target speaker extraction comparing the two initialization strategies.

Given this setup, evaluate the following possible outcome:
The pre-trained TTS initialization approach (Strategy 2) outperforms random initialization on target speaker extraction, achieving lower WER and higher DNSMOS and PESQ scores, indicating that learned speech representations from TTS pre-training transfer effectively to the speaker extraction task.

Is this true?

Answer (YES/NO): NO